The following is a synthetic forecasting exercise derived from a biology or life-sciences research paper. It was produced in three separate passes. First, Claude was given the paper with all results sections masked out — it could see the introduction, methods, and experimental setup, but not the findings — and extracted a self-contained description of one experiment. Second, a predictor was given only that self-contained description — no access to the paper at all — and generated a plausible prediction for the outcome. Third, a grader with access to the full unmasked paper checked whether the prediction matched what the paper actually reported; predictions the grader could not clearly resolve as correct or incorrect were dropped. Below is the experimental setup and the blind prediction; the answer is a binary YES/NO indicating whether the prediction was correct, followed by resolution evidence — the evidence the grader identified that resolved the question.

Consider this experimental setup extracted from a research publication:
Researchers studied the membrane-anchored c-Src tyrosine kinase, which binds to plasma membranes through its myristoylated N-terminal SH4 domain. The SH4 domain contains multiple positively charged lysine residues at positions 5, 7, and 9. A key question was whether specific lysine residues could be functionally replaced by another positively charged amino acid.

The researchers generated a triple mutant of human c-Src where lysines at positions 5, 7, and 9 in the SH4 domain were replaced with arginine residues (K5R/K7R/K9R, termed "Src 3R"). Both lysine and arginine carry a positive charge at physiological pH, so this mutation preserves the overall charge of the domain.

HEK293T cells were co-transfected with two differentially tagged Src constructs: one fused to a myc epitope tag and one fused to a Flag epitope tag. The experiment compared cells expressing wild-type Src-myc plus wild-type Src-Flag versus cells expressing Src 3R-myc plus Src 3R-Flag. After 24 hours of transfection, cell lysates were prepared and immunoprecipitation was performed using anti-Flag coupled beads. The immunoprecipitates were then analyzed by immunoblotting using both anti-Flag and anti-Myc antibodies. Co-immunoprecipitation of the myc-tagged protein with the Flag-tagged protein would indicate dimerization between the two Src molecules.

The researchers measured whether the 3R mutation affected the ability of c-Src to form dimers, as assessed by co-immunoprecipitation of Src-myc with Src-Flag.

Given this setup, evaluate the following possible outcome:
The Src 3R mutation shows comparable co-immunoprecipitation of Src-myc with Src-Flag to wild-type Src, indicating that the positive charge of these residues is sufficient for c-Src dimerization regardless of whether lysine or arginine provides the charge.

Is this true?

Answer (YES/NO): NO